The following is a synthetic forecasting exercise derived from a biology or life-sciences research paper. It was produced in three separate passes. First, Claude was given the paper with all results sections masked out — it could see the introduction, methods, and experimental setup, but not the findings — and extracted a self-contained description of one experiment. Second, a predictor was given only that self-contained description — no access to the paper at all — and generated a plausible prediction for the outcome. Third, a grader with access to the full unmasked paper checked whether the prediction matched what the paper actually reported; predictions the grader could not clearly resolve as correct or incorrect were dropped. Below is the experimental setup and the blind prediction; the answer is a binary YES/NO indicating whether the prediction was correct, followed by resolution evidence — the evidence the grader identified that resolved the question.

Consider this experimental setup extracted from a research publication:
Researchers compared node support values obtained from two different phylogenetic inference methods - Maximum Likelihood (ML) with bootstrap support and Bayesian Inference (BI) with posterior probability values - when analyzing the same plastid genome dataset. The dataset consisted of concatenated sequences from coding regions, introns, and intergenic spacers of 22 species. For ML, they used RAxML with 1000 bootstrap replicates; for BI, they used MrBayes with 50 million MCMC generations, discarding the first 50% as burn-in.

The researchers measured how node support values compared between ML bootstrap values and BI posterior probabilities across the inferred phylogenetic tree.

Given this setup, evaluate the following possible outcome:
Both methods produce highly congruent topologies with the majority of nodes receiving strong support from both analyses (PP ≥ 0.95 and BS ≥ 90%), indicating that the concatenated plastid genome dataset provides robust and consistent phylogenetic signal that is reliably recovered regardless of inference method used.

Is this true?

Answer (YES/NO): NO